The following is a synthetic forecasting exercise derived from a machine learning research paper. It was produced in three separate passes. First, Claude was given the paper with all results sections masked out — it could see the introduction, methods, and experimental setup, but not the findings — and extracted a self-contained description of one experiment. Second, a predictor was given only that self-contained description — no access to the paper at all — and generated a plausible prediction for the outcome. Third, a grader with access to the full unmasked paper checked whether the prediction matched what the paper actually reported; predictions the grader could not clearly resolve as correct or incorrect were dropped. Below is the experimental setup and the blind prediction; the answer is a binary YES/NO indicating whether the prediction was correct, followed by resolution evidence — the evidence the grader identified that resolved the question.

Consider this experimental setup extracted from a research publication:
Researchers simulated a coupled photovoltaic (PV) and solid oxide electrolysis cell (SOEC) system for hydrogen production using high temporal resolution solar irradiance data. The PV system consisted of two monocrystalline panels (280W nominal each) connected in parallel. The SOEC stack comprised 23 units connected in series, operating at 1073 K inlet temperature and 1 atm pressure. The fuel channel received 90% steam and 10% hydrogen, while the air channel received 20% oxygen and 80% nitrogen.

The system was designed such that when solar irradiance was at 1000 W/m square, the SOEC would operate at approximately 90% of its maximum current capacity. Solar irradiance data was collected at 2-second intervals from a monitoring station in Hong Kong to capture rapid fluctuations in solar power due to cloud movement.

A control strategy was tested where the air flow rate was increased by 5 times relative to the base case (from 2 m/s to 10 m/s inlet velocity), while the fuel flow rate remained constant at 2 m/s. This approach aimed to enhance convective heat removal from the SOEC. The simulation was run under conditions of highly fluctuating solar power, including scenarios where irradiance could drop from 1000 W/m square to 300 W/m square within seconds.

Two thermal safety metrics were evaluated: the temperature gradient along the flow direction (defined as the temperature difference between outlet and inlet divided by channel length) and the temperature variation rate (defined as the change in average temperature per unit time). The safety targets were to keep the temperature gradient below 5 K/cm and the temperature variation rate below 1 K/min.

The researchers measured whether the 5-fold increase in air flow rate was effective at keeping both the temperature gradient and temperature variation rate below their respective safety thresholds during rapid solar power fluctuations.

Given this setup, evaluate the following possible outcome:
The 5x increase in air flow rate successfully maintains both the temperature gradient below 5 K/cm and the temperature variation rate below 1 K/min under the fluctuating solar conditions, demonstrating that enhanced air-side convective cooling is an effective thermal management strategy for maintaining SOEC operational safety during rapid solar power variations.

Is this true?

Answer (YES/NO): NO